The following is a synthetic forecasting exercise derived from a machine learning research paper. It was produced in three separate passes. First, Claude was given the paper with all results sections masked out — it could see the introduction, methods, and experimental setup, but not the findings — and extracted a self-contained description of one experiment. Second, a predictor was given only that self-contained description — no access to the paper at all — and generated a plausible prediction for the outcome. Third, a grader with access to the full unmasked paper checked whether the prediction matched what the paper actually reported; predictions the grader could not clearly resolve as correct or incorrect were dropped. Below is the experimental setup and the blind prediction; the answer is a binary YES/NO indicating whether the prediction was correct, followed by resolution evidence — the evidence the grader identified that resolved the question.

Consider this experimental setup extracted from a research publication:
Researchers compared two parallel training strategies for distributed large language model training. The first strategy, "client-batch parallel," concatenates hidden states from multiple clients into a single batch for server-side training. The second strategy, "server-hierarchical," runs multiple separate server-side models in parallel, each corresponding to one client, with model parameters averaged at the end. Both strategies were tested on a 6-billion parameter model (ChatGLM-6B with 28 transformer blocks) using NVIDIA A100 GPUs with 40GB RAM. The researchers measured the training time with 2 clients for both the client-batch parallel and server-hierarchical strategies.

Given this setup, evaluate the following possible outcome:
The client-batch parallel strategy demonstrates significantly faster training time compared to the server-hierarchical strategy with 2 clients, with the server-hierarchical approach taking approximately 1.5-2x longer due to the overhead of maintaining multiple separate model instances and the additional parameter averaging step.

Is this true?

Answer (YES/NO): NO